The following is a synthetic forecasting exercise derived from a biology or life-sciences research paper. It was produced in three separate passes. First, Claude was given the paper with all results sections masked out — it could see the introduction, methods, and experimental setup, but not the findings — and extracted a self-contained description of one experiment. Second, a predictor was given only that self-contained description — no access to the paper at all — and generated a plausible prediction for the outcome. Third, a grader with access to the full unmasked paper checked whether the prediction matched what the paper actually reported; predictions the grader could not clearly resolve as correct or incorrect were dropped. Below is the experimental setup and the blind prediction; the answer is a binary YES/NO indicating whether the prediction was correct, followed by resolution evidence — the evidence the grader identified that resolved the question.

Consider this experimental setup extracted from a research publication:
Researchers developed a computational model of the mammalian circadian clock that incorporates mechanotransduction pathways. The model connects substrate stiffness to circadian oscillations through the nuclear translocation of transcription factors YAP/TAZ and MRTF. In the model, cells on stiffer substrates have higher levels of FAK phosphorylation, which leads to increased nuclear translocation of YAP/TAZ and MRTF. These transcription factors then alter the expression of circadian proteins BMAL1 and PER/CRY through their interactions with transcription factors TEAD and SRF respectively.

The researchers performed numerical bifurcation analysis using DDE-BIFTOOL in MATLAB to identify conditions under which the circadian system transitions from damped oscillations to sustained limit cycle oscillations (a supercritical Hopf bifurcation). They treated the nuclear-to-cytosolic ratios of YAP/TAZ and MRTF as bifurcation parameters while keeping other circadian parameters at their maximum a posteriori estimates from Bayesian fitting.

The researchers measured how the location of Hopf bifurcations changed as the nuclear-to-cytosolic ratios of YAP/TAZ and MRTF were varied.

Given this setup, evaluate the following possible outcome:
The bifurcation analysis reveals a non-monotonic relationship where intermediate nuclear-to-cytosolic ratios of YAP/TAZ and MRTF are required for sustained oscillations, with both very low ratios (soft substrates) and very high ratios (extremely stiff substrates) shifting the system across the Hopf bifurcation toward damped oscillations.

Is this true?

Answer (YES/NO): NO